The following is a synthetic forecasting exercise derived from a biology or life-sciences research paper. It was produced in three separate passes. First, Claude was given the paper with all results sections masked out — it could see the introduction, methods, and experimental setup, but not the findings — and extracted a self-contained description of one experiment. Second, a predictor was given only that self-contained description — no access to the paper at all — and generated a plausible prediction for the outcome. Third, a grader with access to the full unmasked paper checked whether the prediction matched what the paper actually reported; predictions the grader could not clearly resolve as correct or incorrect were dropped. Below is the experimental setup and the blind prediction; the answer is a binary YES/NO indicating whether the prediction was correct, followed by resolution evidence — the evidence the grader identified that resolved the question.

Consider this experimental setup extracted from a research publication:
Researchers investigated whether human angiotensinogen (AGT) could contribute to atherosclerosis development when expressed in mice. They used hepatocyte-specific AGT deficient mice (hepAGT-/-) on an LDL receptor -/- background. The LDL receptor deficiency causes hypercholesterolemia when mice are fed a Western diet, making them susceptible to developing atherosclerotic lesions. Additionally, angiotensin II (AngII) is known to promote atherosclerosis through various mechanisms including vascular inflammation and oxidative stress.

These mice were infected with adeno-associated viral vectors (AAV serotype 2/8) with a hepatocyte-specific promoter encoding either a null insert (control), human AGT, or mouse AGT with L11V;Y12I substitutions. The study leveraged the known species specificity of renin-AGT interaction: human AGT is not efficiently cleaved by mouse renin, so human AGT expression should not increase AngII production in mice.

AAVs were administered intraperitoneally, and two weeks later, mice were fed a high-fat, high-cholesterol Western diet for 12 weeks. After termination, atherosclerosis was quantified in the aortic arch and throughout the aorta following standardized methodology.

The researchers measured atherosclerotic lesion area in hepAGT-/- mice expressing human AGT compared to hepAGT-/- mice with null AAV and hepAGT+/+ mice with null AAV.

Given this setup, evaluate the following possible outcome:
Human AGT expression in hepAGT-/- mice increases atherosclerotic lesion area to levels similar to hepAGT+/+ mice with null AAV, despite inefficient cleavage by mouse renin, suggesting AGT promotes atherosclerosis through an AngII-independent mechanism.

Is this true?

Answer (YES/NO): NO